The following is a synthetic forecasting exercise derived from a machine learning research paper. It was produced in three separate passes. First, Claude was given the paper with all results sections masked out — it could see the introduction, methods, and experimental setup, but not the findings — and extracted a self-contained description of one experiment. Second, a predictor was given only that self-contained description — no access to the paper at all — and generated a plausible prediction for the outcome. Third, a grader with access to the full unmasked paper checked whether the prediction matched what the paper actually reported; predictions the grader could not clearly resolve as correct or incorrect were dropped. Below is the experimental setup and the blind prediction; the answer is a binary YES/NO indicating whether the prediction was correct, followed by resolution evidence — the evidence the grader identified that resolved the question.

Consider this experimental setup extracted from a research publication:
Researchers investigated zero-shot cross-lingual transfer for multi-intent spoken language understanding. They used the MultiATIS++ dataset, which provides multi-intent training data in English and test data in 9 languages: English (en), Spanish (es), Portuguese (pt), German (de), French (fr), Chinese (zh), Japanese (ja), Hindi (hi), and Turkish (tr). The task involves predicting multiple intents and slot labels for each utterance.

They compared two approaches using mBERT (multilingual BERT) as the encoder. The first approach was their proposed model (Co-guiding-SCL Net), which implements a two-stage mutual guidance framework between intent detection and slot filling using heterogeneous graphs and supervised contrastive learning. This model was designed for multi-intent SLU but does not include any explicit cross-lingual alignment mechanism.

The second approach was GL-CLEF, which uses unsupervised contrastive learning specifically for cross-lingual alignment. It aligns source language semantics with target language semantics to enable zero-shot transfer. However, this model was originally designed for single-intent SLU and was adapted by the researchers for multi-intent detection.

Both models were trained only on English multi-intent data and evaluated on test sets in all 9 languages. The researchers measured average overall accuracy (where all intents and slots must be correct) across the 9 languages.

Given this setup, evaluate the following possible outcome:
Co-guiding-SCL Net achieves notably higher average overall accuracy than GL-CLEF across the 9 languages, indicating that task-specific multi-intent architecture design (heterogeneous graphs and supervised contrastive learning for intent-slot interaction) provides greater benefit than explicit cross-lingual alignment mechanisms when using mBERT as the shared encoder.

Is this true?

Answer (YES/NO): NO